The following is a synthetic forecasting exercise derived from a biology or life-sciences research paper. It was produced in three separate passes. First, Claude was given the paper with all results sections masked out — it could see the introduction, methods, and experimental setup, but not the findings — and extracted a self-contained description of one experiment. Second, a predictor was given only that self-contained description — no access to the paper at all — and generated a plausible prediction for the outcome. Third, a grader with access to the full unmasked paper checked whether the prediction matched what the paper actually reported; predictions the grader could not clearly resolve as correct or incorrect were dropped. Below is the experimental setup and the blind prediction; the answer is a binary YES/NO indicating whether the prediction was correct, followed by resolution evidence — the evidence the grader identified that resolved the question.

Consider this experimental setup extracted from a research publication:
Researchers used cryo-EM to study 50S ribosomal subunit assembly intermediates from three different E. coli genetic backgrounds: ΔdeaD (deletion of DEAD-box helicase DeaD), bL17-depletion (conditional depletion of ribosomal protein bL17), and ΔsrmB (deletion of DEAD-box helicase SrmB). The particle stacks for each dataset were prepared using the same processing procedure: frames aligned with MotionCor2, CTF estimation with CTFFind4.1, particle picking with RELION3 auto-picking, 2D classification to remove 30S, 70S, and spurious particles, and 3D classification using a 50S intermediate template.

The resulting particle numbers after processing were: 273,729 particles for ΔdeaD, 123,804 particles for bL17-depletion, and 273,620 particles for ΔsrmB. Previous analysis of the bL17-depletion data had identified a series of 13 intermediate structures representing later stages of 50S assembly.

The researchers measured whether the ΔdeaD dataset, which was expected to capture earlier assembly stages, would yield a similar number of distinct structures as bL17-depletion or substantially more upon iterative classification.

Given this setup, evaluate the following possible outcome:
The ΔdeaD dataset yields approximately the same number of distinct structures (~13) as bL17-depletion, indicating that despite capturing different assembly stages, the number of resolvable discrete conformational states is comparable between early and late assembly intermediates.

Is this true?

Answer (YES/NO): NO